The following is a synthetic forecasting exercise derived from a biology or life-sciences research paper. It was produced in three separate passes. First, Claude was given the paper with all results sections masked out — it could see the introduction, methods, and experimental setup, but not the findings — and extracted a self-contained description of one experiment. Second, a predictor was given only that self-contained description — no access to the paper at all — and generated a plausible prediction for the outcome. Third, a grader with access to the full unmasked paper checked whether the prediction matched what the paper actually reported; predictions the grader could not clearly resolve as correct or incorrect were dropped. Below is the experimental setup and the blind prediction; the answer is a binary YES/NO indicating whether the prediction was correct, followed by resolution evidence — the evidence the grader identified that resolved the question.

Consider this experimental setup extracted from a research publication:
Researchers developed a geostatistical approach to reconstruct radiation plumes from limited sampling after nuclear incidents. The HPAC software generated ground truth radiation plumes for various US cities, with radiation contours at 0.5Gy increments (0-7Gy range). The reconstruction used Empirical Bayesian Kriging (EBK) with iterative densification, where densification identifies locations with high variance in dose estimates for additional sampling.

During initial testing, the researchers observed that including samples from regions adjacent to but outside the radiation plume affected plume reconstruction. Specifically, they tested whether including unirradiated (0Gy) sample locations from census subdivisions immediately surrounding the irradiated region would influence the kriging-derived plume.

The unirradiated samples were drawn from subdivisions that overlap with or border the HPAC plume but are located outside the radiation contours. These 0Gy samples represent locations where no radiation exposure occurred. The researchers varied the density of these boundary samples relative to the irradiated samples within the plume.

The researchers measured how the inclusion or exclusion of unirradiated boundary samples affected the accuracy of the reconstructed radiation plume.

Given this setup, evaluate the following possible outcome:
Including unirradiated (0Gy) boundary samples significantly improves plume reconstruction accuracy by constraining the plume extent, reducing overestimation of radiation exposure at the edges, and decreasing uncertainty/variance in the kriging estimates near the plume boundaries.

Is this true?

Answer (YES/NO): YES